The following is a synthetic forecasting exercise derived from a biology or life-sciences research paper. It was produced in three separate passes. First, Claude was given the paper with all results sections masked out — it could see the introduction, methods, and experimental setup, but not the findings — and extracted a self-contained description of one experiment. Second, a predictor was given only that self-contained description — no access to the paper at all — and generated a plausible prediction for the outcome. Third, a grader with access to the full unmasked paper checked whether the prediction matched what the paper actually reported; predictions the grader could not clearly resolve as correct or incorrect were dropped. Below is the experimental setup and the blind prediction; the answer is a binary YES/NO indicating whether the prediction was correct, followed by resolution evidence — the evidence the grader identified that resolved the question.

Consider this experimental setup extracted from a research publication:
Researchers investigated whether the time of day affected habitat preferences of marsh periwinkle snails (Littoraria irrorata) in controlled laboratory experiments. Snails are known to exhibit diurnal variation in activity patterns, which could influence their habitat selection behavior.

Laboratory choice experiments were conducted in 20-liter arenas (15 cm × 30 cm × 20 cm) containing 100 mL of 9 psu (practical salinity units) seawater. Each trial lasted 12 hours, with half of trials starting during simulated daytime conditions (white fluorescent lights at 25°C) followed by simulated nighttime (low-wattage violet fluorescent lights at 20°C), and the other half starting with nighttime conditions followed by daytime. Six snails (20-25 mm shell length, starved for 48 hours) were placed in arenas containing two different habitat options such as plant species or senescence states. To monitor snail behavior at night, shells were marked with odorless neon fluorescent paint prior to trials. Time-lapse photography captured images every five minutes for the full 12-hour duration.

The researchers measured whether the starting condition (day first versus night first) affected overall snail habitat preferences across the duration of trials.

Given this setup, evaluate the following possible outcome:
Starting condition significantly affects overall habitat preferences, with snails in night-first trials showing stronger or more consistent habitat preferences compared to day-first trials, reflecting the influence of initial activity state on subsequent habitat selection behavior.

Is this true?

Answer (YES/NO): NO